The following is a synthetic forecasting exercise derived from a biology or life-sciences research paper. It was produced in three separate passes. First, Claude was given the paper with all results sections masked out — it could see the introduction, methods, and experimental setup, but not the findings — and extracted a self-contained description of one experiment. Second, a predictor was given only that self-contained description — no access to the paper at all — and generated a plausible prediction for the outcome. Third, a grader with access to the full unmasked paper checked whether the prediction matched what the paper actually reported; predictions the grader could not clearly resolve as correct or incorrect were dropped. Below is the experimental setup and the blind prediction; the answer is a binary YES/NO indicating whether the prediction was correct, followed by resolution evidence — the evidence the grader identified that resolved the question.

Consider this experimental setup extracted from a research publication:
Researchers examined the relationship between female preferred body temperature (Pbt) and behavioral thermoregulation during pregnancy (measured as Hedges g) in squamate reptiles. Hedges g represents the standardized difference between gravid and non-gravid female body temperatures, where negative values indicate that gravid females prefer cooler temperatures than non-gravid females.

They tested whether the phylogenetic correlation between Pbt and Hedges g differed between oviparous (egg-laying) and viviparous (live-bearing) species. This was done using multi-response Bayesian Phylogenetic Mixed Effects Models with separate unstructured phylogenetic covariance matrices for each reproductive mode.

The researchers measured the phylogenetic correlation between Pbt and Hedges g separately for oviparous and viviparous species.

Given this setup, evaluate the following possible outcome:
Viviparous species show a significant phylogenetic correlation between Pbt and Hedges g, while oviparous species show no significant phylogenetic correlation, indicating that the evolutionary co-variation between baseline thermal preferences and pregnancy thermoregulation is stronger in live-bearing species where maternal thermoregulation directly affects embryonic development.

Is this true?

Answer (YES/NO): NO